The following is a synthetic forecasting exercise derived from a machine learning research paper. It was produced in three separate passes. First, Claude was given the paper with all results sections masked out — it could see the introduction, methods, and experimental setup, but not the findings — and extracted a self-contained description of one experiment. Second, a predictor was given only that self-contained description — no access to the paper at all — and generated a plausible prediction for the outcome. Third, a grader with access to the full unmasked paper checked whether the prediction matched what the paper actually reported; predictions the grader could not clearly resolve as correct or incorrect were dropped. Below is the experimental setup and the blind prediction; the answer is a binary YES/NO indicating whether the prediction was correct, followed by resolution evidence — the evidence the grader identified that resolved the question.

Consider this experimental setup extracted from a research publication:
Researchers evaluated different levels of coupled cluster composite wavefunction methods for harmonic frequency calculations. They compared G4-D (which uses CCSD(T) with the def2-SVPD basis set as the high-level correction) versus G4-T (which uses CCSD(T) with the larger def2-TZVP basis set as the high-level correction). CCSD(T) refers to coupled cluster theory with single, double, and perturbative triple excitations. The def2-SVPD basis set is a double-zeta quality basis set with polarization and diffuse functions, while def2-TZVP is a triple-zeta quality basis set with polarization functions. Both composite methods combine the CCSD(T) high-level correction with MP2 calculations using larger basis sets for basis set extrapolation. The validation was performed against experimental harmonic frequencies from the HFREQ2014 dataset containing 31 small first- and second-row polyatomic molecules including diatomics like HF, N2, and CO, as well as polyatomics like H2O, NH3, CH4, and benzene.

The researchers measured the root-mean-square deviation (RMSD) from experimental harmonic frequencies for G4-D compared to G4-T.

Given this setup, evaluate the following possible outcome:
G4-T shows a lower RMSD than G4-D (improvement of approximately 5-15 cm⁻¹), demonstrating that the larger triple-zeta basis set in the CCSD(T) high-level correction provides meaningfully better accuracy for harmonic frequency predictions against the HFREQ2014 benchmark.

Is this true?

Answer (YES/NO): YES